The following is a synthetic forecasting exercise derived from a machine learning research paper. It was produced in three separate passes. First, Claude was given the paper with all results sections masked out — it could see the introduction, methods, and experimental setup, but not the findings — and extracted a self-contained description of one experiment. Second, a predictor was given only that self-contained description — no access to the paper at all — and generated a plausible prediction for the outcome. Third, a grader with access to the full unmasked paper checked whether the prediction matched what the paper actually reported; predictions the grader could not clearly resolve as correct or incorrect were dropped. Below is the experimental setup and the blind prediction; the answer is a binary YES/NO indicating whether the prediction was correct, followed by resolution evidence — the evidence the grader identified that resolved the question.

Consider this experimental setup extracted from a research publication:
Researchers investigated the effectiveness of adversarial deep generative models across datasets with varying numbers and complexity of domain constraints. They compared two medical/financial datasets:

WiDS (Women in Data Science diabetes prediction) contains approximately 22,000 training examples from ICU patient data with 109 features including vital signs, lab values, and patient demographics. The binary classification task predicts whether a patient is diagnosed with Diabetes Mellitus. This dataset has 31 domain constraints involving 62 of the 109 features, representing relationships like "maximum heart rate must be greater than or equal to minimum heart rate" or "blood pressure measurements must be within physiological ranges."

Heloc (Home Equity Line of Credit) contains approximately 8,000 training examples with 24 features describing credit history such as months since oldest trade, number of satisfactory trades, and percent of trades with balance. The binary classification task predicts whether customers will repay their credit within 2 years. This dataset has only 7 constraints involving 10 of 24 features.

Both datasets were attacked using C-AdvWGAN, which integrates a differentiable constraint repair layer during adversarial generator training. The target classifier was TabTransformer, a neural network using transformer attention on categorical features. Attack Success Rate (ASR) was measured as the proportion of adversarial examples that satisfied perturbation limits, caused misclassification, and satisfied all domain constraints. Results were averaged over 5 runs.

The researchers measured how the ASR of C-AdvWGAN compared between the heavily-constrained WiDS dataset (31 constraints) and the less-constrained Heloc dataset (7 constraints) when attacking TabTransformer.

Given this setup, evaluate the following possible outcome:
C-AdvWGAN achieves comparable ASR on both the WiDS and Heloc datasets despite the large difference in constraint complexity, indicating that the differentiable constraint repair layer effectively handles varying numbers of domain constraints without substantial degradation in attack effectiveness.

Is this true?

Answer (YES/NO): NO